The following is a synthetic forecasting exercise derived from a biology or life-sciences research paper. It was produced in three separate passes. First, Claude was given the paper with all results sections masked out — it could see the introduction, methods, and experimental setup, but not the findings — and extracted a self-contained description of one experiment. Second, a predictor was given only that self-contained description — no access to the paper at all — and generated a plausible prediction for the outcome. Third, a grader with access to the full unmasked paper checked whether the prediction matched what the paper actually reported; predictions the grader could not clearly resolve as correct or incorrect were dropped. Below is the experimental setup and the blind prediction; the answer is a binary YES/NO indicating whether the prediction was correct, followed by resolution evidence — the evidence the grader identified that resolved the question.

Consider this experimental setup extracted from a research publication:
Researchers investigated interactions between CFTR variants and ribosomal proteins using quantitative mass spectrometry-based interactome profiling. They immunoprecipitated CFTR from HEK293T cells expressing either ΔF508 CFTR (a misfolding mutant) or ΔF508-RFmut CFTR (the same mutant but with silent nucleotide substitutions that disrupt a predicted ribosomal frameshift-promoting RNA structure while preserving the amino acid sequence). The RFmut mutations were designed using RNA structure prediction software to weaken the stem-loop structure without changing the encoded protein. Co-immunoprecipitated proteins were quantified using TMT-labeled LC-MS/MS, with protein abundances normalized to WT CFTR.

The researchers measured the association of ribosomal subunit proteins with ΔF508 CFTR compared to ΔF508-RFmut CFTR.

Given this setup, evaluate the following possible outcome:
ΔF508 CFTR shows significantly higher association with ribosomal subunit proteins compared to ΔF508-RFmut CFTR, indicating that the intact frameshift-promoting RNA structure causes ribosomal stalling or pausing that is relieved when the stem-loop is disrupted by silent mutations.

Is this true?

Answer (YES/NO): YES